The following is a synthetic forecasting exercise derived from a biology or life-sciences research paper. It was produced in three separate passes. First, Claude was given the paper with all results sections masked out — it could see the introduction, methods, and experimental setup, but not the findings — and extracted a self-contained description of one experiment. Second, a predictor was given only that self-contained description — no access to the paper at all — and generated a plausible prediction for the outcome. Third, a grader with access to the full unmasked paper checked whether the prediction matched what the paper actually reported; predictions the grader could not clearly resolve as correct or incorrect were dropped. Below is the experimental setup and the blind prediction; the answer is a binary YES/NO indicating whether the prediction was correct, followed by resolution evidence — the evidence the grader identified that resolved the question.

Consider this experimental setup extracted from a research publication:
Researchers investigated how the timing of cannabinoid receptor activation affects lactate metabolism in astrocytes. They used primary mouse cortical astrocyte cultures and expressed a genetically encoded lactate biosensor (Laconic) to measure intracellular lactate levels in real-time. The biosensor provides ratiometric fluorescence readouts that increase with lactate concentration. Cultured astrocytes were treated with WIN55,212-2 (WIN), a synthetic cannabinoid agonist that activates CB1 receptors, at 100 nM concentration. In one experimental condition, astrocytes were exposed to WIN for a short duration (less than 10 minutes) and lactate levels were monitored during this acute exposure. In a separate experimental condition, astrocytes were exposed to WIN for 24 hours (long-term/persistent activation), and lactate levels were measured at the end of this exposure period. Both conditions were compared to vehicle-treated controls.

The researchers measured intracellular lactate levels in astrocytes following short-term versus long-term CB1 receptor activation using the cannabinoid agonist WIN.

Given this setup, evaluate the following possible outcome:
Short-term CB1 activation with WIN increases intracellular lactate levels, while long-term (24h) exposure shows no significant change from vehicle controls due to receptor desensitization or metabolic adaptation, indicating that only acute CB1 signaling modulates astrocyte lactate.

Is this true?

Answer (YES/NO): NO